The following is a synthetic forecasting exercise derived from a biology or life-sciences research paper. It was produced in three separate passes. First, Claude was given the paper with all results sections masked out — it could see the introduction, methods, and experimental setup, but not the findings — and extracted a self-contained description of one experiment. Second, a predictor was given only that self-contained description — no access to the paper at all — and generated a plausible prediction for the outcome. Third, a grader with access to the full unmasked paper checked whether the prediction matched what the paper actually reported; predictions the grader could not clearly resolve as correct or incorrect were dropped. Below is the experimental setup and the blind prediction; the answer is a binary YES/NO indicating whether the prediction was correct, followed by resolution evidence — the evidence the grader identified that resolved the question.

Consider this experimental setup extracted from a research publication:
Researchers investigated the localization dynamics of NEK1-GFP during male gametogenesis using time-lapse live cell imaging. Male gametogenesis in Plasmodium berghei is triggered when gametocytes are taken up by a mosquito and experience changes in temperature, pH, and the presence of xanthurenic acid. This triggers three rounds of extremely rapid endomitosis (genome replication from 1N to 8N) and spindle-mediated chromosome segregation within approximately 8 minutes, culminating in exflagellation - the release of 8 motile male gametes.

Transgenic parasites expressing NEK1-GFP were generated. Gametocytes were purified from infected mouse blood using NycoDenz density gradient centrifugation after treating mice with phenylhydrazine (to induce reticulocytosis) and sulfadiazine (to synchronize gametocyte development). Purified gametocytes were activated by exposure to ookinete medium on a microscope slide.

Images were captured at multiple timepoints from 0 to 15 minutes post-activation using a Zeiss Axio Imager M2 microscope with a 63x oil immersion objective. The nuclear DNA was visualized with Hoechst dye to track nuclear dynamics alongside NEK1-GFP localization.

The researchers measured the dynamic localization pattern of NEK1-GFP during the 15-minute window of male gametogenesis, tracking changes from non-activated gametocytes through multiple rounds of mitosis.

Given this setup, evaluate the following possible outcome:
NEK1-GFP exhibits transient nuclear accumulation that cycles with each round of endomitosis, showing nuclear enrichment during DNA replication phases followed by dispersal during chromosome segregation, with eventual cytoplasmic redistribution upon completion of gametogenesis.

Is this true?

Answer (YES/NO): NO